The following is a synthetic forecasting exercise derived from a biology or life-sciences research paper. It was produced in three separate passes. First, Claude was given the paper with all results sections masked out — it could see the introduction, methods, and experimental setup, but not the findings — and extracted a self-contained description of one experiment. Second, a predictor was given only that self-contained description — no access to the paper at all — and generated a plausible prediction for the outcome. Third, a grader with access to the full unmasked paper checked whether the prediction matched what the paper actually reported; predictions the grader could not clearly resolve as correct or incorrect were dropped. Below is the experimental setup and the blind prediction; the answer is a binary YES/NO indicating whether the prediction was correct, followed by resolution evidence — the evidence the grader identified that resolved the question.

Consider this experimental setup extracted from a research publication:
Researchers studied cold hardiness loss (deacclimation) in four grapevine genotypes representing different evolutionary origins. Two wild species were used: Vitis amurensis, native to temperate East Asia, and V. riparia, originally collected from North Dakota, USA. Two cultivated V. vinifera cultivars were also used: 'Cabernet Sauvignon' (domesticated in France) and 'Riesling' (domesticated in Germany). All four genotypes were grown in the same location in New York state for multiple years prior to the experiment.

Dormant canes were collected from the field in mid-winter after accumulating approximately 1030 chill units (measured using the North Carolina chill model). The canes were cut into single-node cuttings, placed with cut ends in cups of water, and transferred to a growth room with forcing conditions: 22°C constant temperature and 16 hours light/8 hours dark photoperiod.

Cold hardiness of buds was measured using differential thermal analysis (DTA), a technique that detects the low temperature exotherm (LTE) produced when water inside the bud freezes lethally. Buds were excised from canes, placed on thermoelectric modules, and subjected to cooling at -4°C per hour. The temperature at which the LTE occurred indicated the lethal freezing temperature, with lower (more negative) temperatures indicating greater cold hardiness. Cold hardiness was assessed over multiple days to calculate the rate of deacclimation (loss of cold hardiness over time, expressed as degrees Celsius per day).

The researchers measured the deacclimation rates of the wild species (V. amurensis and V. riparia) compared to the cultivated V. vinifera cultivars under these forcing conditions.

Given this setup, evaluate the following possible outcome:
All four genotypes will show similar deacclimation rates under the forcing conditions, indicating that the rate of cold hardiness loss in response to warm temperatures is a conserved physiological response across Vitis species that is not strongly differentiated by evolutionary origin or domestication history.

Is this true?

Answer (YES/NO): NO